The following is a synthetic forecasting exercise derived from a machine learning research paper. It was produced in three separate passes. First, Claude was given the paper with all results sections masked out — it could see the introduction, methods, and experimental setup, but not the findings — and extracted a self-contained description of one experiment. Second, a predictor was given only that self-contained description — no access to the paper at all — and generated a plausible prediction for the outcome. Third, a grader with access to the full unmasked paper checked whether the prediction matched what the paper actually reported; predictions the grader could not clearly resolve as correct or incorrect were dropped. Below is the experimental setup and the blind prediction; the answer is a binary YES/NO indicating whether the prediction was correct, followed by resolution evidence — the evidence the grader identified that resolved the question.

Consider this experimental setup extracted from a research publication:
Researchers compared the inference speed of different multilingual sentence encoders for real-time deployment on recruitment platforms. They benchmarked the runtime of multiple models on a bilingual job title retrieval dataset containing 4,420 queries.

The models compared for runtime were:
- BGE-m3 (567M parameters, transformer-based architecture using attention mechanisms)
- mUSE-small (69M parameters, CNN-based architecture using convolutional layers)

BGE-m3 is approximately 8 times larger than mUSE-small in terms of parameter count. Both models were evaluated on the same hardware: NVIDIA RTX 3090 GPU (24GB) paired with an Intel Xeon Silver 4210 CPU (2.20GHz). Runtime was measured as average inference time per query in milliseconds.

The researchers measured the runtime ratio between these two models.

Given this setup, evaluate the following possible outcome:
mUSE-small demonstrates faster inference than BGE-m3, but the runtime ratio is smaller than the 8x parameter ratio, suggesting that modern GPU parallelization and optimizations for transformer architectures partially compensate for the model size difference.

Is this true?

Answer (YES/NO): YES